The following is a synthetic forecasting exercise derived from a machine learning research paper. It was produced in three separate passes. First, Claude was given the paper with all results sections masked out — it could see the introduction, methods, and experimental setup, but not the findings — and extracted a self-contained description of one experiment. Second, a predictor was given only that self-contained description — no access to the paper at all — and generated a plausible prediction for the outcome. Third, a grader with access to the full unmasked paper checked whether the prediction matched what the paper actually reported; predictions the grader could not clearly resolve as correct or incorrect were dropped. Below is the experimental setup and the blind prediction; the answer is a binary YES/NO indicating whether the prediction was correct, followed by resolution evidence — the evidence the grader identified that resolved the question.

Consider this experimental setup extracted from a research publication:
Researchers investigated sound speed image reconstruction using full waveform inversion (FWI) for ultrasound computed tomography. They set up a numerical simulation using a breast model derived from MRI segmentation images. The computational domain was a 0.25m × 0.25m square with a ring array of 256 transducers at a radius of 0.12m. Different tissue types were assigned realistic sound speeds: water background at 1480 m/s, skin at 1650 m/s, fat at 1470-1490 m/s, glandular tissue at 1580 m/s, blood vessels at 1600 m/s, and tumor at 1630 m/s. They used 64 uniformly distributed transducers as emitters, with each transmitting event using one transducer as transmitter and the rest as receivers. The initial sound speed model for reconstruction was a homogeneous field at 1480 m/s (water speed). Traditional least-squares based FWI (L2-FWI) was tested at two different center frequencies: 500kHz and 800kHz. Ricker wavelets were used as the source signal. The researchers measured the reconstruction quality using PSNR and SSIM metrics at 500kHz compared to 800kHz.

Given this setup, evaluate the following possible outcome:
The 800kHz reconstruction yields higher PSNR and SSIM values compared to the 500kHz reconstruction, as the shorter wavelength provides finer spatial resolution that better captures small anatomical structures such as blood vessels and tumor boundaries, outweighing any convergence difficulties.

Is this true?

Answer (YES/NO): NO